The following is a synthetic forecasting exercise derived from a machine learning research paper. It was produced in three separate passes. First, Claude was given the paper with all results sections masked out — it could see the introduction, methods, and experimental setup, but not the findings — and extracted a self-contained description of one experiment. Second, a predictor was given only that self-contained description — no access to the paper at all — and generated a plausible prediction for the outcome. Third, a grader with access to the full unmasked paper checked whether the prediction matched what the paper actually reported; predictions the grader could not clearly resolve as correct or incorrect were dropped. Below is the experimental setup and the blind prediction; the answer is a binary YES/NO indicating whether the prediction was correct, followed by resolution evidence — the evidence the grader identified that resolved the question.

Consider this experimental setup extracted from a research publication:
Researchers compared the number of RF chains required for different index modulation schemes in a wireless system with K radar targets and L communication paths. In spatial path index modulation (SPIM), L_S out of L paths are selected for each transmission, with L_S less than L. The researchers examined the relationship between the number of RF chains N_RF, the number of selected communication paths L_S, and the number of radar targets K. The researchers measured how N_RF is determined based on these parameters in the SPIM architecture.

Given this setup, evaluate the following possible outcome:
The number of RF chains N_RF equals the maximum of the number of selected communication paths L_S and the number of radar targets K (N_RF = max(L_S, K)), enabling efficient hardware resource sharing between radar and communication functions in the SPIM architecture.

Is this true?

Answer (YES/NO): NO